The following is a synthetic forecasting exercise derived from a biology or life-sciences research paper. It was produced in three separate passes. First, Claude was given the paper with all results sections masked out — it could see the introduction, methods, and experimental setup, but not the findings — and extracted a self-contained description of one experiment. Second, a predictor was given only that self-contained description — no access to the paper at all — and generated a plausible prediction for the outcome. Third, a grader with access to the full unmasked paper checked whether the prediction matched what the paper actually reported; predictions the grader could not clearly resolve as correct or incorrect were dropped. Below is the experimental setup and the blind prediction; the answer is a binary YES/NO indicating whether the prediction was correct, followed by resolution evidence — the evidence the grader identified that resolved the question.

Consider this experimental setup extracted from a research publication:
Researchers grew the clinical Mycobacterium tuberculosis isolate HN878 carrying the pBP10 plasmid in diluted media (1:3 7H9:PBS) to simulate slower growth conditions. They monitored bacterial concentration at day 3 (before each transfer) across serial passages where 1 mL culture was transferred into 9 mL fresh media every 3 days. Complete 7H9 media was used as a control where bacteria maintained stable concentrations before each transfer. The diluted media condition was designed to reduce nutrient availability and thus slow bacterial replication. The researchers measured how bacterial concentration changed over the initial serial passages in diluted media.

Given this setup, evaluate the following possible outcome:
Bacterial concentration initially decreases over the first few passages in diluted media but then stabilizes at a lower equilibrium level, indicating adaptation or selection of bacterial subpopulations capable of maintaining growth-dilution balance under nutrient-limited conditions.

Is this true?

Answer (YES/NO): YES